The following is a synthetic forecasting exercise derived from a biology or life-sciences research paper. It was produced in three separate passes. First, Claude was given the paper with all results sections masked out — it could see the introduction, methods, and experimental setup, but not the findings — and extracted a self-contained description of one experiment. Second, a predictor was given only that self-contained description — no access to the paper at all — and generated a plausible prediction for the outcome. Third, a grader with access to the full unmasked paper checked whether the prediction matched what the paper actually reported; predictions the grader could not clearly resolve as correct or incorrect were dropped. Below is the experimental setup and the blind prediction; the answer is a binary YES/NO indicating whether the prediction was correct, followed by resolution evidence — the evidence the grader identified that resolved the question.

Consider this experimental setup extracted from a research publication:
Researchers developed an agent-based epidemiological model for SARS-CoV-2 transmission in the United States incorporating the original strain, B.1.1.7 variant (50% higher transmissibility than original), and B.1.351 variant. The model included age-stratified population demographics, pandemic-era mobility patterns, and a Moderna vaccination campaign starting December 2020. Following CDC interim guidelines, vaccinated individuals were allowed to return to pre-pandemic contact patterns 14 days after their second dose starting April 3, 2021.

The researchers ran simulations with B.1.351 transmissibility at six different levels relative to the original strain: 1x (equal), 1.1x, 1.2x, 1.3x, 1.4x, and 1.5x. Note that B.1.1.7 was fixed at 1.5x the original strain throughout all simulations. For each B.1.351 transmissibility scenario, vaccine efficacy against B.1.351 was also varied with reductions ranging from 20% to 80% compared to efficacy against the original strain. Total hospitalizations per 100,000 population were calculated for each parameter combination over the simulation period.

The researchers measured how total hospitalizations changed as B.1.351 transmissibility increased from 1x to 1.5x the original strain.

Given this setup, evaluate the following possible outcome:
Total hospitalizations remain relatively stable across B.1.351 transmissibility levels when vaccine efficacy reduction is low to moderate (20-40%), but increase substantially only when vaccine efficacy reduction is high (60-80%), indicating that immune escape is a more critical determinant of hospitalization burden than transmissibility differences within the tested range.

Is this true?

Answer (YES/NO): NO